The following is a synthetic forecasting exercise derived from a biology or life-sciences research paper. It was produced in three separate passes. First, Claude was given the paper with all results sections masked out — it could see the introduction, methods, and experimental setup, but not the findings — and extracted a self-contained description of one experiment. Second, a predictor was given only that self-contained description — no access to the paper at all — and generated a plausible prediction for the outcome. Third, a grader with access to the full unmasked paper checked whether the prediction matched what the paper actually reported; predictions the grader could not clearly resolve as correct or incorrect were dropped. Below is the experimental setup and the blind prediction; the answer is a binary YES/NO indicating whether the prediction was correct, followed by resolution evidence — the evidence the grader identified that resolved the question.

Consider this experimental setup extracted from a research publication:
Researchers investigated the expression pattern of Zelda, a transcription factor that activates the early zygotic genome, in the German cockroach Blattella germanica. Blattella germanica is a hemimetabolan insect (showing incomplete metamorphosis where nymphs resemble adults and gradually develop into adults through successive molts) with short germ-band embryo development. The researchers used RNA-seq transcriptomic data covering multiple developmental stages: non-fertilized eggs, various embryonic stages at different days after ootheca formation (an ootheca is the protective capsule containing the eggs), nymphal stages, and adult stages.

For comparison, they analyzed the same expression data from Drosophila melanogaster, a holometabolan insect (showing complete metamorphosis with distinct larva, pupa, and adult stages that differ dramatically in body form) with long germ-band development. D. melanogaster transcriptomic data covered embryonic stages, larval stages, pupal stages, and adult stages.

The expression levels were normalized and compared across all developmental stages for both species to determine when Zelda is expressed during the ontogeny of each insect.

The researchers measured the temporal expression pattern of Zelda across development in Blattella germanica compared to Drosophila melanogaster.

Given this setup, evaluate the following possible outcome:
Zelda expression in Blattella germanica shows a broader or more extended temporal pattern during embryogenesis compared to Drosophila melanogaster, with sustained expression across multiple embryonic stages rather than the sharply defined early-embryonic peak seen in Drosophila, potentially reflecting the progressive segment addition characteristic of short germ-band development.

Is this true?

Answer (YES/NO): NO